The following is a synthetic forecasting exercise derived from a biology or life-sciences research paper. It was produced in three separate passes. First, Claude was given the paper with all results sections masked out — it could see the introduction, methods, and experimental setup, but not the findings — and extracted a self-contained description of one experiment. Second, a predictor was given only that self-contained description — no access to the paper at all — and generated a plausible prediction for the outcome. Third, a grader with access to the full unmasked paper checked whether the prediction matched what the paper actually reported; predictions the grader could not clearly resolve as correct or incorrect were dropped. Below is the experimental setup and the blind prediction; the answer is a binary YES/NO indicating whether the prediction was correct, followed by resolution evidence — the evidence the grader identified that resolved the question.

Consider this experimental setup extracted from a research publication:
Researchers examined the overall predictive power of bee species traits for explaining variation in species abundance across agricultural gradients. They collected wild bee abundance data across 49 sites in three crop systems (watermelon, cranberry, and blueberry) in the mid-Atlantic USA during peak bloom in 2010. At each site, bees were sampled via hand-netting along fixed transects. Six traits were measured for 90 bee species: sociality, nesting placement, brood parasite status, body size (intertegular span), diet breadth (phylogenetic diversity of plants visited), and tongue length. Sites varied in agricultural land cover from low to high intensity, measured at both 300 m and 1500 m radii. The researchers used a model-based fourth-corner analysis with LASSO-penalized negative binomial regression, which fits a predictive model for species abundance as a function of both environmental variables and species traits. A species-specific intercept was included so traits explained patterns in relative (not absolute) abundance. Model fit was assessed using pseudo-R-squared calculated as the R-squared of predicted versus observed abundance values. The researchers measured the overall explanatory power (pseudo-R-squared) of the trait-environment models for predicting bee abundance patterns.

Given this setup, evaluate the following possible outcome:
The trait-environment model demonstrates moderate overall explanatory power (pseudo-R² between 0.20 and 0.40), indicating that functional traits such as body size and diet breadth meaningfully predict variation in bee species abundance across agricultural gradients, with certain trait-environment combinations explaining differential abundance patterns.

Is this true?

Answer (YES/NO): NO